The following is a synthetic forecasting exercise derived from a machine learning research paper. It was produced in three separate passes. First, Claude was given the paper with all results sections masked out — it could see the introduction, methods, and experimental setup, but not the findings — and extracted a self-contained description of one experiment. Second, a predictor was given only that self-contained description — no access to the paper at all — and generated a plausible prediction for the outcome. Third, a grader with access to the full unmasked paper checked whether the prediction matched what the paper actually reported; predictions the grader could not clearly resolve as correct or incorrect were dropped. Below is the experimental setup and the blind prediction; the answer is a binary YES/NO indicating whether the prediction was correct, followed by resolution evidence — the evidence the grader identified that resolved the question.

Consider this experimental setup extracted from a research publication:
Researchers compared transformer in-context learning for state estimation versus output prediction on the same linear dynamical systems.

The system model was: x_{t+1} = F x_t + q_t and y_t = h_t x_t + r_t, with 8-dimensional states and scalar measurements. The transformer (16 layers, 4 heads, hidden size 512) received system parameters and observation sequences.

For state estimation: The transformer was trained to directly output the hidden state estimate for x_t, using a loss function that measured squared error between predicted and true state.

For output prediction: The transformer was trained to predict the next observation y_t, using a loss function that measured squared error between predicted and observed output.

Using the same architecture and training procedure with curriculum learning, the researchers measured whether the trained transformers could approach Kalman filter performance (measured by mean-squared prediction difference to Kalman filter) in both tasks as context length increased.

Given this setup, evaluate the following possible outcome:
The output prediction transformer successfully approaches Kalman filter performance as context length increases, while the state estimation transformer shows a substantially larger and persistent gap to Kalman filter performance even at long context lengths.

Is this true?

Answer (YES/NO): NO